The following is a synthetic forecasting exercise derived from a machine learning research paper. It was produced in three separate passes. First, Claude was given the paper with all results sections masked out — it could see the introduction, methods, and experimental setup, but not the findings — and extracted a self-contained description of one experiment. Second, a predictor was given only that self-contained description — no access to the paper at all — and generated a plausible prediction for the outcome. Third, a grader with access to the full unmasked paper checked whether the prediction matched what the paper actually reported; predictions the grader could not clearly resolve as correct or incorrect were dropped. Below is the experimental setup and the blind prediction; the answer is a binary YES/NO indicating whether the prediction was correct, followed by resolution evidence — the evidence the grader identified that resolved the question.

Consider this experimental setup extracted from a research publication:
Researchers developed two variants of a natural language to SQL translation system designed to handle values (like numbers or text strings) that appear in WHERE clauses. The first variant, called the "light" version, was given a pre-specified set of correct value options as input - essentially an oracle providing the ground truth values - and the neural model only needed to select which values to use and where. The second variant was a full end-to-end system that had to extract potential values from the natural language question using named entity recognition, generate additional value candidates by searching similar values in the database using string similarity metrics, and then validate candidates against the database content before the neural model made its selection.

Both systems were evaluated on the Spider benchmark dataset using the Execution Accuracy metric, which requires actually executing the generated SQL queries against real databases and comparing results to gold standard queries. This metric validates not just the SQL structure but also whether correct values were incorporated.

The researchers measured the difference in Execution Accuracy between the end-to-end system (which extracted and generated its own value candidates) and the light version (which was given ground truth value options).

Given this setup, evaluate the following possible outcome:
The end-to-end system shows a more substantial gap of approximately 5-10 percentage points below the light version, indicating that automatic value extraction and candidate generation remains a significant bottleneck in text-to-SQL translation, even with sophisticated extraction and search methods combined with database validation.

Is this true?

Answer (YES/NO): NO